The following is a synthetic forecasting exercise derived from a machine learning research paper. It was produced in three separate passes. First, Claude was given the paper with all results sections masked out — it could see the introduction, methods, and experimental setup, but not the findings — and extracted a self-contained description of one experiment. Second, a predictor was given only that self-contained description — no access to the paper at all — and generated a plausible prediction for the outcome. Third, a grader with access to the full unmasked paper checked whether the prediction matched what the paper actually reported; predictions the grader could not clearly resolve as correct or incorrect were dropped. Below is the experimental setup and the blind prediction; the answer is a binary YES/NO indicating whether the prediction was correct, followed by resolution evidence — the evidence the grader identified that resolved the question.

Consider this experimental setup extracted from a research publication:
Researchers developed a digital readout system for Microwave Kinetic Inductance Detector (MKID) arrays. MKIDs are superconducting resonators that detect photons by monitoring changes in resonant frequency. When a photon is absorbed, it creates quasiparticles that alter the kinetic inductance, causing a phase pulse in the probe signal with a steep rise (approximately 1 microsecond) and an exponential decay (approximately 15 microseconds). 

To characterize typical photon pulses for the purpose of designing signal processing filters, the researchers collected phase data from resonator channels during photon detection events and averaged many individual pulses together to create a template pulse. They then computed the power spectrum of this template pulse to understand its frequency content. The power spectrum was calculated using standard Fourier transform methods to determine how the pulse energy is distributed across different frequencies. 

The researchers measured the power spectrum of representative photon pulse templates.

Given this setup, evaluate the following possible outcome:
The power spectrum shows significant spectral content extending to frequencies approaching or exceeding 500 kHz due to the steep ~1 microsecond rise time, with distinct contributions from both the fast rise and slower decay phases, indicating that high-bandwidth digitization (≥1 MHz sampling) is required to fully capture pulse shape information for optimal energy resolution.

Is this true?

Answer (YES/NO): NO